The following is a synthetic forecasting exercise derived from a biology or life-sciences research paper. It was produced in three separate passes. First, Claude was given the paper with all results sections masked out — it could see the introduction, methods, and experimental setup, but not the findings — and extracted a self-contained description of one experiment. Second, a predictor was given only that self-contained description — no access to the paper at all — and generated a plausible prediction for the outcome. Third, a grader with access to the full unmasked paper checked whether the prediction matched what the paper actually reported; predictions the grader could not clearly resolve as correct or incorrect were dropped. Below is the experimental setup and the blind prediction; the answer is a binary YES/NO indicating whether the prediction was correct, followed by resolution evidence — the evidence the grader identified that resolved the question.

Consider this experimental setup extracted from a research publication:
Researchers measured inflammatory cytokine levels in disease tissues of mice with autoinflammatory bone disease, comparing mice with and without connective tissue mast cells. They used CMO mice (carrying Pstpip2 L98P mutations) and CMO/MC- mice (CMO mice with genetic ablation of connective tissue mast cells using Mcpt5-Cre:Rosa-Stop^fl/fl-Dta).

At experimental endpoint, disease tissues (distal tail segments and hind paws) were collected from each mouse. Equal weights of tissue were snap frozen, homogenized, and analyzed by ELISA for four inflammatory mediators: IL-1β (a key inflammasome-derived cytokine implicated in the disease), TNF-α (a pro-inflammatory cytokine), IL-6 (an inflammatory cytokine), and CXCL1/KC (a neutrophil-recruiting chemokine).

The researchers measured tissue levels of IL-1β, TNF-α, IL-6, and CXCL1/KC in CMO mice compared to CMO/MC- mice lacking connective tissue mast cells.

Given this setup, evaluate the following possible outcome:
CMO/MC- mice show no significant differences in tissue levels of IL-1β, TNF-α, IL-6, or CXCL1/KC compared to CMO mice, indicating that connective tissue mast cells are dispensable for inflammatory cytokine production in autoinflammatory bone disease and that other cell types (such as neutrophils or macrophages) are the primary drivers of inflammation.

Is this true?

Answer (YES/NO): NO